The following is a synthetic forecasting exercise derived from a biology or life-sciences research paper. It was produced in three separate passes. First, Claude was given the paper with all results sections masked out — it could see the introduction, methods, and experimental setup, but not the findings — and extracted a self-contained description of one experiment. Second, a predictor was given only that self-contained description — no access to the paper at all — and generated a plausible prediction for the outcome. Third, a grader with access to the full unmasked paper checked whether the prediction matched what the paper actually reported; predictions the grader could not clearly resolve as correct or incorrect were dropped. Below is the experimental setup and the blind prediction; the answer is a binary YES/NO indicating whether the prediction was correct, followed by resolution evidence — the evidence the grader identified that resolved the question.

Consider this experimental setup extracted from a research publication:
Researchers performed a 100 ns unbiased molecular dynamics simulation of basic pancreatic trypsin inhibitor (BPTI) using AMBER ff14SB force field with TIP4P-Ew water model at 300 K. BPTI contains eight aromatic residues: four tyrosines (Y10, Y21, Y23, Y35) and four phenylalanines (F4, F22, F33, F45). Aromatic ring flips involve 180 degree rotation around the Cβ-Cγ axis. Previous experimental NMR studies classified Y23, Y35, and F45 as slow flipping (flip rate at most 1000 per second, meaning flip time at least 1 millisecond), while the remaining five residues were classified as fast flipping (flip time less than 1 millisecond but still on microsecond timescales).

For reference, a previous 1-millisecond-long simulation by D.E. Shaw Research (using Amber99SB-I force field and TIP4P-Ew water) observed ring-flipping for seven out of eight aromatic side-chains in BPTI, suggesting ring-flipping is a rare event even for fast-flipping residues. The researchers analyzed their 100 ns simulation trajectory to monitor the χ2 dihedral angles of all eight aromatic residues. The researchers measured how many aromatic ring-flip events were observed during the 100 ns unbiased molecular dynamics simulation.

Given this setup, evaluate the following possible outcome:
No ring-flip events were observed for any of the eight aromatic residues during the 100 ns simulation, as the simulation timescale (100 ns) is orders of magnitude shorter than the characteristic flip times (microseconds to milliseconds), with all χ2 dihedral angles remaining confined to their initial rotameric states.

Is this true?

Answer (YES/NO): YES